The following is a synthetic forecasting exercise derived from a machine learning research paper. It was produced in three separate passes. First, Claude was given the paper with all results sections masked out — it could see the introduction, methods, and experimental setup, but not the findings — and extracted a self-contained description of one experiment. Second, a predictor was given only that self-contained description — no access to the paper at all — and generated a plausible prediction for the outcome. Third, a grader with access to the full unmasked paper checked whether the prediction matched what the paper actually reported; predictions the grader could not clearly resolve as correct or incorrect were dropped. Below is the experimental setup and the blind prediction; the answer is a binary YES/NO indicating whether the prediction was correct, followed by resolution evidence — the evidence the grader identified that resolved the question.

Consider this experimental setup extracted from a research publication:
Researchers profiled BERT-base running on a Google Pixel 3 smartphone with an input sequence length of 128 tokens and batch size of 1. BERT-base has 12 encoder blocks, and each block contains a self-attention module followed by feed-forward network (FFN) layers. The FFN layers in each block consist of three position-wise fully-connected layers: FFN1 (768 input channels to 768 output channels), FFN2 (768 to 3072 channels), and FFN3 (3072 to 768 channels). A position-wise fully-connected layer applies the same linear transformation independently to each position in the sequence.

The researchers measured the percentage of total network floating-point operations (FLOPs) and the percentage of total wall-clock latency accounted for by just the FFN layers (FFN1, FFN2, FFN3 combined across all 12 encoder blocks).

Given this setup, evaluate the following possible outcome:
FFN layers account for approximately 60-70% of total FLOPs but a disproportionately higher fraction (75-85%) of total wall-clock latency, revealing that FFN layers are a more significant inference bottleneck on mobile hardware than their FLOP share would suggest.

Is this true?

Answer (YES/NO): NO